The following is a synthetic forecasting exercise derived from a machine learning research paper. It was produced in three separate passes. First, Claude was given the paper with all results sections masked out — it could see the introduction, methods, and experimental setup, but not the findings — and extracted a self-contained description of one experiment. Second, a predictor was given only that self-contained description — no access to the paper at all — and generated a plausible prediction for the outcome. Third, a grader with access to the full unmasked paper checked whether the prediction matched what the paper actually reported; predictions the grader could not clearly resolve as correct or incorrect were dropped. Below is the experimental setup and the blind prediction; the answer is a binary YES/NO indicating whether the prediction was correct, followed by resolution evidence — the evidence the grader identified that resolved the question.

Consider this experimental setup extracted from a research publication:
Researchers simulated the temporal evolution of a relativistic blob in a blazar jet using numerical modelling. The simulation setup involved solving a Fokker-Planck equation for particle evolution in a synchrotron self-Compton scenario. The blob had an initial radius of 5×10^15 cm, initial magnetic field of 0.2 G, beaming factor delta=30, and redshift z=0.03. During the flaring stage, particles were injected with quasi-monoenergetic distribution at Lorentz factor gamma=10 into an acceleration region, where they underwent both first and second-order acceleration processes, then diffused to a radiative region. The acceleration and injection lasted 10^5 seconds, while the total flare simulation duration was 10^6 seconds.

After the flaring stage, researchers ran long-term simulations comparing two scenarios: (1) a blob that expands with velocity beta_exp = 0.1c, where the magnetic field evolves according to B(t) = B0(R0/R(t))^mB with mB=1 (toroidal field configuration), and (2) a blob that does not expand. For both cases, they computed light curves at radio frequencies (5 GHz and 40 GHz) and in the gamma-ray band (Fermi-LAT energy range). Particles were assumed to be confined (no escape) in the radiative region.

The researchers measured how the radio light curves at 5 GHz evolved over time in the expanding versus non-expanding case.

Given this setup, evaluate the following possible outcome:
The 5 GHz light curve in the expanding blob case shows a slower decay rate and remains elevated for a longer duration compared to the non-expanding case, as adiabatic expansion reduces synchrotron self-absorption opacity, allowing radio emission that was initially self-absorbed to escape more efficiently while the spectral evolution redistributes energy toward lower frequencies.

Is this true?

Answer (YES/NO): NO